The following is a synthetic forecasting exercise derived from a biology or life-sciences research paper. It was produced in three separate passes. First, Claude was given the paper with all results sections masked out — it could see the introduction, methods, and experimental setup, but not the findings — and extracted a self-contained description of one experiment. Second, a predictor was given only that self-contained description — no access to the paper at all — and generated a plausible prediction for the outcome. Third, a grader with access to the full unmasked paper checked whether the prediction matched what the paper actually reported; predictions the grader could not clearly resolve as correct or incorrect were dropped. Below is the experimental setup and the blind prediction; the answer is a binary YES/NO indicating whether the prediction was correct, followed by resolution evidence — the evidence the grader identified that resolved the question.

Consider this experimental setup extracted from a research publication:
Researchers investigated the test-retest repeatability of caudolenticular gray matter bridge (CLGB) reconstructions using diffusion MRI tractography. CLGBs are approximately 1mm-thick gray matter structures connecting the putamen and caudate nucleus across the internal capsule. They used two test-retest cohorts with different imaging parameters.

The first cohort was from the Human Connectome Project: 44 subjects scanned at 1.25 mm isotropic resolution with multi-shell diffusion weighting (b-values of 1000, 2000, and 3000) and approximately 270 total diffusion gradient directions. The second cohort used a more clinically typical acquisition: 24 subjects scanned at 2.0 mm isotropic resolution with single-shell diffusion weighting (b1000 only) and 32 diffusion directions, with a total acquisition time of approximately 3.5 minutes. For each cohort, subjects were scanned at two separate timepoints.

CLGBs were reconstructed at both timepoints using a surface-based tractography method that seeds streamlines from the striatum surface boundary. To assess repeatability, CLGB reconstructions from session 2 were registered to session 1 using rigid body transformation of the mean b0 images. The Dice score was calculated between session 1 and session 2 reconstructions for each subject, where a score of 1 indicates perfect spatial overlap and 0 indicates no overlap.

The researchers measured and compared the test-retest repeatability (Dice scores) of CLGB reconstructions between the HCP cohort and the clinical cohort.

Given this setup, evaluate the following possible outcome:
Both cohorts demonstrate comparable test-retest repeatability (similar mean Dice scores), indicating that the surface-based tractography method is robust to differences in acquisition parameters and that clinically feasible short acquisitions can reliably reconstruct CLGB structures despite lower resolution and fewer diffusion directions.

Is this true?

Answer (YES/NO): YES